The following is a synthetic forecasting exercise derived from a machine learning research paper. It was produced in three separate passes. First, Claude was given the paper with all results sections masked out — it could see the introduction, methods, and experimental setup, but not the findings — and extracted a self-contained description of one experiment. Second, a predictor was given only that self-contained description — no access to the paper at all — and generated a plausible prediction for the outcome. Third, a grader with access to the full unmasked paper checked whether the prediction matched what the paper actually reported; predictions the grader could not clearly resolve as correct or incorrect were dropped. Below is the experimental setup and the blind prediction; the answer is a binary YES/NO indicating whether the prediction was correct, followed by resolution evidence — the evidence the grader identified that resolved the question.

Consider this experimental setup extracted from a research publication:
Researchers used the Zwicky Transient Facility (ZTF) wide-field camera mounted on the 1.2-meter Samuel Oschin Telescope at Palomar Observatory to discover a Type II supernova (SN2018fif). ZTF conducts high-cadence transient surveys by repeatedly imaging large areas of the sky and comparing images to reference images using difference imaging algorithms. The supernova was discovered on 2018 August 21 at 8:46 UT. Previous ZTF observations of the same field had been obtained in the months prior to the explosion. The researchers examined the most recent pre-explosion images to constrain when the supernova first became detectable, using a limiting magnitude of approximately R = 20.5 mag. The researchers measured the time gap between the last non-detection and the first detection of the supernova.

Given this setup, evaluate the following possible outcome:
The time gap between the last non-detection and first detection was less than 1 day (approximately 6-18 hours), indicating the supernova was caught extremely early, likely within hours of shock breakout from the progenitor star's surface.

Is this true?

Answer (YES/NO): NO